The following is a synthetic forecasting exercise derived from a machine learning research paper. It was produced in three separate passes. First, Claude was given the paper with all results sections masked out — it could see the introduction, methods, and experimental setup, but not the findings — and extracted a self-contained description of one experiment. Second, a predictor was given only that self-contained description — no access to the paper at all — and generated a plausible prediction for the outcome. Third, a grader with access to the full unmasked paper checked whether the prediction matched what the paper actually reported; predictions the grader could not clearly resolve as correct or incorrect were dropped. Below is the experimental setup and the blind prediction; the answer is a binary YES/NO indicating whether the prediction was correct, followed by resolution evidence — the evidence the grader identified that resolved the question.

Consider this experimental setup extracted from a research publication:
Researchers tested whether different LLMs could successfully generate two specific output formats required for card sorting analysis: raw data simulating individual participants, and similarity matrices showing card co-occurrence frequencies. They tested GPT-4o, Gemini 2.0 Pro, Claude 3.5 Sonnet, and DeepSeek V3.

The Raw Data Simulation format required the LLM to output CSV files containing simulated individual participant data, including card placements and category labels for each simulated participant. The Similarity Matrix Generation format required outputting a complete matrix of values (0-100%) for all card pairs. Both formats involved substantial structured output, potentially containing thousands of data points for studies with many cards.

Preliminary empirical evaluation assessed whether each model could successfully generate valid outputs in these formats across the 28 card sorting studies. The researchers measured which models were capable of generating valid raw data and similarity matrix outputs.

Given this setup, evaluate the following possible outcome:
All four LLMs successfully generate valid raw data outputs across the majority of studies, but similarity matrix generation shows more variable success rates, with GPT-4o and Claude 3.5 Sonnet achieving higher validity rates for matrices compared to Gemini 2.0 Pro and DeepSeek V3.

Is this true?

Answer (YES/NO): NO